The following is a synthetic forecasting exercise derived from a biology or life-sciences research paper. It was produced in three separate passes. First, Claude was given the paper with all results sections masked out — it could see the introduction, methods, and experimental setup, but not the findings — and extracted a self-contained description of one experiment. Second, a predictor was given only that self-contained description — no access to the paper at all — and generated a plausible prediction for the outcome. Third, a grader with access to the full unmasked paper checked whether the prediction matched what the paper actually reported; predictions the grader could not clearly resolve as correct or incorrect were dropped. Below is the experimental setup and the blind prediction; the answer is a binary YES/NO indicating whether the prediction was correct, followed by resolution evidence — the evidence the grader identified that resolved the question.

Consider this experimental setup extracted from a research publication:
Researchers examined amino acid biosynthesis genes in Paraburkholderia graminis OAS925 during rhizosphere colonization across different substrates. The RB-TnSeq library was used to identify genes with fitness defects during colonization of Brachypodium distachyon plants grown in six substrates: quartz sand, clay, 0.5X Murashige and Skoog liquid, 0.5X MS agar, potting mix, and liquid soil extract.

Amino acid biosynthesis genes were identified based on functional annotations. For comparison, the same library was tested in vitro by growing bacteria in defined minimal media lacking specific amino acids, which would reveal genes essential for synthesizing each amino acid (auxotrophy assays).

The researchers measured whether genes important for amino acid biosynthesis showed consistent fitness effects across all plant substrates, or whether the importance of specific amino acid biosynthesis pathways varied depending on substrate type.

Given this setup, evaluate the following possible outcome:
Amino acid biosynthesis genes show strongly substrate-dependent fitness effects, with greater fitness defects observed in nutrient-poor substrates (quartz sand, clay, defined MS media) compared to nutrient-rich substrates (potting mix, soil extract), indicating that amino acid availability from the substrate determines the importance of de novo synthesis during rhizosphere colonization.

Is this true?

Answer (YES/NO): NO